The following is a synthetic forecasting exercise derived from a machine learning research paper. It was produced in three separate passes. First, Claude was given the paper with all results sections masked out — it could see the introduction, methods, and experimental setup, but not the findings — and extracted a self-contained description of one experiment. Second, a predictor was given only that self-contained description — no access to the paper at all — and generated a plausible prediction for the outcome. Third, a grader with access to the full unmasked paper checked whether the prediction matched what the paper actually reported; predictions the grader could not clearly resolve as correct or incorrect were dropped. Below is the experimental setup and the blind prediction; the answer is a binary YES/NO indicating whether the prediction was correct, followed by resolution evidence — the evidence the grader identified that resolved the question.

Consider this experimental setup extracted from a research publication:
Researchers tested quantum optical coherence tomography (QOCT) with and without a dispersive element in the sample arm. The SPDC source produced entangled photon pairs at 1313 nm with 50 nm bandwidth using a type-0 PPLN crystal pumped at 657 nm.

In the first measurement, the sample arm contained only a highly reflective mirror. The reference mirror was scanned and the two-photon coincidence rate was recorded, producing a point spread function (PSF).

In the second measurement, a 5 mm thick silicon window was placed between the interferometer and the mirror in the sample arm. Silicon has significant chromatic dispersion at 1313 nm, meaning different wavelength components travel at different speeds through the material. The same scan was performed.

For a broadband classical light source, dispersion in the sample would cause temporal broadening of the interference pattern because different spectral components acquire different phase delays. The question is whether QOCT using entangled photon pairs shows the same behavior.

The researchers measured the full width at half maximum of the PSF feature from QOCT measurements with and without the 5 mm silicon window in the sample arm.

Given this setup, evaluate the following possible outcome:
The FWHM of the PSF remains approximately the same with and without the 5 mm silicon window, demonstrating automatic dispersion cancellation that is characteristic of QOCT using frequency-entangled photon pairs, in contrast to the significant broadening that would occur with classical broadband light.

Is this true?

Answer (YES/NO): YES